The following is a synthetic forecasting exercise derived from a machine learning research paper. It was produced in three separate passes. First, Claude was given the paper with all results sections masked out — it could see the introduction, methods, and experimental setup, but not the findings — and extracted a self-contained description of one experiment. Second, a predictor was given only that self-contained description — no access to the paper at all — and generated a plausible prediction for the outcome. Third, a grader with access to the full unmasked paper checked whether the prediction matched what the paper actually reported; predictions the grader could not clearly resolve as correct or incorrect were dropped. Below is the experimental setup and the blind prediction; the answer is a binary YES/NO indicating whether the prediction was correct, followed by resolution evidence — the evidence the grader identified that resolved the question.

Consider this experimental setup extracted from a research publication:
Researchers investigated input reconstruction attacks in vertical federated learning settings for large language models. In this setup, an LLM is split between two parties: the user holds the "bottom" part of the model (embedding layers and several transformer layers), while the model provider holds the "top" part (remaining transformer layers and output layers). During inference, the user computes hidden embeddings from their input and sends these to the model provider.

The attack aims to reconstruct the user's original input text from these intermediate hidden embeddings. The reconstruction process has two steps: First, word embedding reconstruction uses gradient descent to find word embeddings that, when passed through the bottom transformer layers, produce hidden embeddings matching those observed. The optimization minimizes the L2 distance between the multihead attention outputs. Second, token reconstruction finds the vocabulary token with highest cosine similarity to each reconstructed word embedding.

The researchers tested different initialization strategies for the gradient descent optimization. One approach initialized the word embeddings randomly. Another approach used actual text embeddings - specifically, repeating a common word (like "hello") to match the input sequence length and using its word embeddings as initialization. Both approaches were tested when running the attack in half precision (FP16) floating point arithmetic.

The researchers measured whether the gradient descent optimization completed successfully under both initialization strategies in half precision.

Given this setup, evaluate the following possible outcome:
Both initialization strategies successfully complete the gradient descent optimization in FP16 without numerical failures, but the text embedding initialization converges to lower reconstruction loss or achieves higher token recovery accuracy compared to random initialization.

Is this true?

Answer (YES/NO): NO